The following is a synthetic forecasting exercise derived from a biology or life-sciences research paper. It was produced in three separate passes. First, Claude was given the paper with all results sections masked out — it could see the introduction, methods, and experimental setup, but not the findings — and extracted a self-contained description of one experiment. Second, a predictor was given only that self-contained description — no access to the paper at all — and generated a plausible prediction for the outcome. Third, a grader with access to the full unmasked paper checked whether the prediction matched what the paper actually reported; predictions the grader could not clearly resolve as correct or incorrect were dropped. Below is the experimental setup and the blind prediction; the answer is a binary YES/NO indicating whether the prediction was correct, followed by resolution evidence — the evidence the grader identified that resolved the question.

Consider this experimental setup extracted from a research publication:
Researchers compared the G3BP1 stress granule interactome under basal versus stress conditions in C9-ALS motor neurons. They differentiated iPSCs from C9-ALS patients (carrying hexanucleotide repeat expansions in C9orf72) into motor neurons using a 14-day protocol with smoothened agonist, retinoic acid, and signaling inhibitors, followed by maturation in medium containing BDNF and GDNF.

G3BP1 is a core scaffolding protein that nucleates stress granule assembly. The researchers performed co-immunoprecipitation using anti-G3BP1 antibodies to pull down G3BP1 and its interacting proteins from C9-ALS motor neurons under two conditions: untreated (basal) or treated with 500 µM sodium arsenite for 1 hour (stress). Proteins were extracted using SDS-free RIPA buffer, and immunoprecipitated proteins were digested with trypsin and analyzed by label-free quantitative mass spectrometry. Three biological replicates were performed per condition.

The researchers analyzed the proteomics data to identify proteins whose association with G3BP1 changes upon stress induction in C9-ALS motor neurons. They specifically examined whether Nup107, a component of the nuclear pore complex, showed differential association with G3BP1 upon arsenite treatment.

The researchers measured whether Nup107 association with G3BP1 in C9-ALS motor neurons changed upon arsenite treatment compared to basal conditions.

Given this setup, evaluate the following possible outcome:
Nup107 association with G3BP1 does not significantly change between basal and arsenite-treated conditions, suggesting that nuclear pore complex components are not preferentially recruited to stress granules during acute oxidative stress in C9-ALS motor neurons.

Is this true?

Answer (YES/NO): NO